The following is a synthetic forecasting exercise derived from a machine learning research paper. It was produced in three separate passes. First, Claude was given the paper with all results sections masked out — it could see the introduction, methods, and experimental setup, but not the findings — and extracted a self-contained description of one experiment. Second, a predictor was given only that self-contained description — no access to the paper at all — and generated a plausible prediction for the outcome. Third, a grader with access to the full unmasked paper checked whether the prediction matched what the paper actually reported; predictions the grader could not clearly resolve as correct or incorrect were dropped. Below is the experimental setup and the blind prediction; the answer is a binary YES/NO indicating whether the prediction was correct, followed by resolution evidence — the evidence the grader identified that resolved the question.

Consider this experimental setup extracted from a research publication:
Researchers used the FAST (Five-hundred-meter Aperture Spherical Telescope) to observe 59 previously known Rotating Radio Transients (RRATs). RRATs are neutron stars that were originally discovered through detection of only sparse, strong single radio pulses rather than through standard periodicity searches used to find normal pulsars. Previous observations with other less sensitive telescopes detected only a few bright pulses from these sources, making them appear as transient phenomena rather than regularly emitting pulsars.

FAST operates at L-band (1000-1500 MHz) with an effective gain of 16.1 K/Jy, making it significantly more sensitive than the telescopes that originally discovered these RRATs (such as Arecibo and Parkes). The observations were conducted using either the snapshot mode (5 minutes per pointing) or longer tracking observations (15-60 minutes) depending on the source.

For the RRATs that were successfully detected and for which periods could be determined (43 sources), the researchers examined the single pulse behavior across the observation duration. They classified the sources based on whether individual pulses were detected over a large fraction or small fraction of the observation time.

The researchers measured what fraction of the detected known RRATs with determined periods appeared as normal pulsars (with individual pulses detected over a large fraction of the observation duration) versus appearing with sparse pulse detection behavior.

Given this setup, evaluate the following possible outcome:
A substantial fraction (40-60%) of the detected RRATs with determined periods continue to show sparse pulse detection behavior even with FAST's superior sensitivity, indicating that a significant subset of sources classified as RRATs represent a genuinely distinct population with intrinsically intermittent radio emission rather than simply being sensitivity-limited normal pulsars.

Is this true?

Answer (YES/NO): NO